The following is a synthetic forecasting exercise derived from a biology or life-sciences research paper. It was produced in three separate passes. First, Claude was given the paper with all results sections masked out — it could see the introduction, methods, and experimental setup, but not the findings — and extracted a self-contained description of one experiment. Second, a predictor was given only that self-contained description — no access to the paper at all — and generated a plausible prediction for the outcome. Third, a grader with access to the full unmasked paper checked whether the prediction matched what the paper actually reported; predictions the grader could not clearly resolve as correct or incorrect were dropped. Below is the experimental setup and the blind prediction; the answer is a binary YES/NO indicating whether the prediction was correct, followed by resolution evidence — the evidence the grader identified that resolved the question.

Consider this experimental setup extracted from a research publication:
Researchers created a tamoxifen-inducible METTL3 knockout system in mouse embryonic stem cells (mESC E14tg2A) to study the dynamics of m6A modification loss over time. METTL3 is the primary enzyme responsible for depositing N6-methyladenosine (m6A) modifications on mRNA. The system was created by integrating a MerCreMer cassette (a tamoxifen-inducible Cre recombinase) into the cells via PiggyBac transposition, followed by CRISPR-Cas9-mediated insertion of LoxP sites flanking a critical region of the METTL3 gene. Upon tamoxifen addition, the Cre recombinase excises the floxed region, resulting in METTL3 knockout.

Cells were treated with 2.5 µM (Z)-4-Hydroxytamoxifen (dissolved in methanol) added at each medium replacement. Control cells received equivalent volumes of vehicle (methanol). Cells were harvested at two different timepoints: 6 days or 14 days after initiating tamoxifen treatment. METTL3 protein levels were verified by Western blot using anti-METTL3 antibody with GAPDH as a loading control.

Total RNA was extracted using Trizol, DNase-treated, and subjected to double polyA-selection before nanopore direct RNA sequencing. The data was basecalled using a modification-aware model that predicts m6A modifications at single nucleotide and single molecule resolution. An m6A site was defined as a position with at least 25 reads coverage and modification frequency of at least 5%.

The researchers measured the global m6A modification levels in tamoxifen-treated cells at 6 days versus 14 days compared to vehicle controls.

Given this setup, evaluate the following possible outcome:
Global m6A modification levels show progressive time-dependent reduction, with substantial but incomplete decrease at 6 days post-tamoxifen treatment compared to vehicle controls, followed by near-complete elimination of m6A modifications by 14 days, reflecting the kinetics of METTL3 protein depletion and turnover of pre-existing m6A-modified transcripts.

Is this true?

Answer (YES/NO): NO